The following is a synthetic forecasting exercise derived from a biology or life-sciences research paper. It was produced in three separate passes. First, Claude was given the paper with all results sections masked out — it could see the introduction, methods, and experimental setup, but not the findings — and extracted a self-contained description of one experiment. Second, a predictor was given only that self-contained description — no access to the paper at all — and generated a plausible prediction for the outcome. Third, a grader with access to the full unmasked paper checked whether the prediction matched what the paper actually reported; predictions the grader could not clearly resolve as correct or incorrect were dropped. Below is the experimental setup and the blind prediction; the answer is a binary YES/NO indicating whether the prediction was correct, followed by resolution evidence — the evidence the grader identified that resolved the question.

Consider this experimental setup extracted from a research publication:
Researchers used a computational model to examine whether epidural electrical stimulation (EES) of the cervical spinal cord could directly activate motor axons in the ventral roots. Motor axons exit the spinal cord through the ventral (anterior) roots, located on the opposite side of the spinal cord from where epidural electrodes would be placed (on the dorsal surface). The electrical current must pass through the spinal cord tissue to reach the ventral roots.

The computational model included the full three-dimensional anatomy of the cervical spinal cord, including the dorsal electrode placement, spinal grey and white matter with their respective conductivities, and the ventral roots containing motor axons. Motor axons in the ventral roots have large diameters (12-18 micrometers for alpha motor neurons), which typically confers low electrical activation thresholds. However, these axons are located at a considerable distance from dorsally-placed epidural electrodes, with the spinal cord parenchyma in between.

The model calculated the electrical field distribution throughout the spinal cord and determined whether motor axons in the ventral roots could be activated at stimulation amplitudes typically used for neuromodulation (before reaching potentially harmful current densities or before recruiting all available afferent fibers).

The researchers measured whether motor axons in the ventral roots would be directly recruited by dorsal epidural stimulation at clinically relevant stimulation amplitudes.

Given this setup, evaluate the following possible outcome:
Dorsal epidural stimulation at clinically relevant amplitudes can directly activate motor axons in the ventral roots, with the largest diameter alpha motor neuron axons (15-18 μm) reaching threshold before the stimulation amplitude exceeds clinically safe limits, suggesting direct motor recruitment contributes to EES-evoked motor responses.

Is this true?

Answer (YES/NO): NO